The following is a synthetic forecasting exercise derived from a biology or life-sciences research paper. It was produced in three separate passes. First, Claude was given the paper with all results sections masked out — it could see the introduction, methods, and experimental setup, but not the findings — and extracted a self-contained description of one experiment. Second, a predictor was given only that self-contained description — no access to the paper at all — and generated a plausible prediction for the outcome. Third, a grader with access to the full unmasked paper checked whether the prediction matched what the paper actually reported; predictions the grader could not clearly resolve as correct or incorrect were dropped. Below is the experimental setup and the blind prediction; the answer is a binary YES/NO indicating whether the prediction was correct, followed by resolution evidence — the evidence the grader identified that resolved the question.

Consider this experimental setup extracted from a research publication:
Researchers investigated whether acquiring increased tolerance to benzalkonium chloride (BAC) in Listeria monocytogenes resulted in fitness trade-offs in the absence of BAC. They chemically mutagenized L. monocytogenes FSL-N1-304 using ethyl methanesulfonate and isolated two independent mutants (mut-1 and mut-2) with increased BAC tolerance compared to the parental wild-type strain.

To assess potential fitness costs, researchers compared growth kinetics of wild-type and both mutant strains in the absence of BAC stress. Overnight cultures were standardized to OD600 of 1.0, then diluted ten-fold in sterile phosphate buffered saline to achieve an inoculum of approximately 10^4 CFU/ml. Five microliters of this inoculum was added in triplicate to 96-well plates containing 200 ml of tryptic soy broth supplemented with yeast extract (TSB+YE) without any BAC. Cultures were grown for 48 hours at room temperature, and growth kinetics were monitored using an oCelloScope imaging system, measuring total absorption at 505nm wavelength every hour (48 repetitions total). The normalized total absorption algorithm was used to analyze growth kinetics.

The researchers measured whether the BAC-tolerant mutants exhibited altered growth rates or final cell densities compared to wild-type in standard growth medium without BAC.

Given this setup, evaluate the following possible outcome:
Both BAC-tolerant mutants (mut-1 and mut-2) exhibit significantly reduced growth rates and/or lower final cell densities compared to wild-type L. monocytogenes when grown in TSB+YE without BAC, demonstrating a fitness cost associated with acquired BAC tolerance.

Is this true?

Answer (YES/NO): NO